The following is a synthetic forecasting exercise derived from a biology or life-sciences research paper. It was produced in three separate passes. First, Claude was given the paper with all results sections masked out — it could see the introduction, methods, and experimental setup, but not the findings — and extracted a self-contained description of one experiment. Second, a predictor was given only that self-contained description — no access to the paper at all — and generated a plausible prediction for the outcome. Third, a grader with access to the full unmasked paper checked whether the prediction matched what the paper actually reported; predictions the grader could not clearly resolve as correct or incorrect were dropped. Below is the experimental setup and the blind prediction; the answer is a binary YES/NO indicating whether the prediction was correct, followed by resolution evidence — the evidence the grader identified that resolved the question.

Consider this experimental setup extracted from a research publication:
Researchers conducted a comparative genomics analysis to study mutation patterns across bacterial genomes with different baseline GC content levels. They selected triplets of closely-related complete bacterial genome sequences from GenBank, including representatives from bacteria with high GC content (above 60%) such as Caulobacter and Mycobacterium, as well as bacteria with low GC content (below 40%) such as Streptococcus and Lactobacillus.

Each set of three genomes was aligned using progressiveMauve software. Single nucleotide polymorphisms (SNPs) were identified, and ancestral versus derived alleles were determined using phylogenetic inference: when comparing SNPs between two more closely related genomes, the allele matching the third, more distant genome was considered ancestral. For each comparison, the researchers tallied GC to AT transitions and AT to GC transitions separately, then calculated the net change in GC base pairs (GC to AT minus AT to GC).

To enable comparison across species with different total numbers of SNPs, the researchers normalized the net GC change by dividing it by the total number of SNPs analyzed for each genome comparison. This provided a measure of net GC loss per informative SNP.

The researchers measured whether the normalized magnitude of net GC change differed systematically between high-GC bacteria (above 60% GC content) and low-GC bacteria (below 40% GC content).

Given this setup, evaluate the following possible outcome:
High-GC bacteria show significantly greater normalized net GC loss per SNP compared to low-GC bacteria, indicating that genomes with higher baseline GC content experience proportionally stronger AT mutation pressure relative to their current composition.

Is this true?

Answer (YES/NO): YES